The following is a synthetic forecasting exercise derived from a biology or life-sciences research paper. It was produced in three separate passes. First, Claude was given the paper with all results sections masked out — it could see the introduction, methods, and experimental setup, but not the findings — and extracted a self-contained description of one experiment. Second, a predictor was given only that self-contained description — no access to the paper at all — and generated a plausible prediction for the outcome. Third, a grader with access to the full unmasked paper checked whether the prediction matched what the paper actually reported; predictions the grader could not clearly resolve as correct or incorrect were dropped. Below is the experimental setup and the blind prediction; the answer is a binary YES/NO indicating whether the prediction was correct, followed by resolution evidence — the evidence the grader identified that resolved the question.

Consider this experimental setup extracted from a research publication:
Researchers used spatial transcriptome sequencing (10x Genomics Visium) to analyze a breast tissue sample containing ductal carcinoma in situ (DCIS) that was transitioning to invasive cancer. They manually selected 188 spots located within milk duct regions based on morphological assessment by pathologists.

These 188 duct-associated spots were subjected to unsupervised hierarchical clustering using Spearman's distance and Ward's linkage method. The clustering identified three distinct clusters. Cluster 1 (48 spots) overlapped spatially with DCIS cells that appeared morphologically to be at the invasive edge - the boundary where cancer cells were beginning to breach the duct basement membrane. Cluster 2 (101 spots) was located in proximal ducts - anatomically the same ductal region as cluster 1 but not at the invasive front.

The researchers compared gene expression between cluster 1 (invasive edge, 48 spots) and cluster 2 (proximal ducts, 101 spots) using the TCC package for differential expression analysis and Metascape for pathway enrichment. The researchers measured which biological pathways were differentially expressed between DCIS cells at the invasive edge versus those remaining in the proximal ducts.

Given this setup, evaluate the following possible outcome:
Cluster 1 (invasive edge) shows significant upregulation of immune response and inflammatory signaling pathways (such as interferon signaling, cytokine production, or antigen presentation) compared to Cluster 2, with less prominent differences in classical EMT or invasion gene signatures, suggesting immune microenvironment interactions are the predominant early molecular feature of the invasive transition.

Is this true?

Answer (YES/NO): NO